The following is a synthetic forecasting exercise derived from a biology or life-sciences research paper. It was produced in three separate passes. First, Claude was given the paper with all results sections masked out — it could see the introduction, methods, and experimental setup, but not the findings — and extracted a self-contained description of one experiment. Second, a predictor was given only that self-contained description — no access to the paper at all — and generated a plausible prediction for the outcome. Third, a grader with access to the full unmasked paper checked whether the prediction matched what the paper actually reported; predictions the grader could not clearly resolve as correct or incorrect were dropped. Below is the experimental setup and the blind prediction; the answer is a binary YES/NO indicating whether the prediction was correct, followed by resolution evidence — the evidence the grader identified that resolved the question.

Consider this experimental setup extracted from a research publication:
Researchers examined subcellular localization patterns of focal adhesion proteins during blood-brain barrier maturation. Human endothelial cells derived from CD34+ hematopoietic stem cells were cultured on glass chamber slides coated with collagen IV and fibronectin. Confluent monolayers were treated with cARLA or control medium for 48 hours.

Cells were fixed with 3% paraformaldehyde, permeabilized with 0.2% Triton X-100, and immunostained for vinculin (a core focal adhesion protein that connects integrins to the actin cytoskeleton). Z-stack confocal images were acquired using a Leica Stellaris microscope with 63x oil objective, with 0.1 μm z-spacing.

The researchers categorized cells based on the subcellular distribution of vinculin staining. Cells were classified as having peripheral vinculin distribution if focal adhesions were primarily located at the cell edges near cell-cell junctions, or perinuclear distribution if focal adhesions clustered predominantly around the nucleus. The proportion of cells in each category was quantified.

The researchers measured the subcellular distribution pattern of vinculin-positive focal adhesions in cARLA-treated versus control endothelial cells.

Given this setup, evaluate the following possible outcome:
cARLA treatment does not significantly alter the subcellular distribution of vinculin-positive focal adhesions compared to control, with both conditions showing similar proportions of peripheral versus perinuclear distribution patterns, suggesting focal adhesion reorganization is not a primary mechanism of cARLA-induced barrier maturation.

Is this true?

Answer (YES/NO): NO